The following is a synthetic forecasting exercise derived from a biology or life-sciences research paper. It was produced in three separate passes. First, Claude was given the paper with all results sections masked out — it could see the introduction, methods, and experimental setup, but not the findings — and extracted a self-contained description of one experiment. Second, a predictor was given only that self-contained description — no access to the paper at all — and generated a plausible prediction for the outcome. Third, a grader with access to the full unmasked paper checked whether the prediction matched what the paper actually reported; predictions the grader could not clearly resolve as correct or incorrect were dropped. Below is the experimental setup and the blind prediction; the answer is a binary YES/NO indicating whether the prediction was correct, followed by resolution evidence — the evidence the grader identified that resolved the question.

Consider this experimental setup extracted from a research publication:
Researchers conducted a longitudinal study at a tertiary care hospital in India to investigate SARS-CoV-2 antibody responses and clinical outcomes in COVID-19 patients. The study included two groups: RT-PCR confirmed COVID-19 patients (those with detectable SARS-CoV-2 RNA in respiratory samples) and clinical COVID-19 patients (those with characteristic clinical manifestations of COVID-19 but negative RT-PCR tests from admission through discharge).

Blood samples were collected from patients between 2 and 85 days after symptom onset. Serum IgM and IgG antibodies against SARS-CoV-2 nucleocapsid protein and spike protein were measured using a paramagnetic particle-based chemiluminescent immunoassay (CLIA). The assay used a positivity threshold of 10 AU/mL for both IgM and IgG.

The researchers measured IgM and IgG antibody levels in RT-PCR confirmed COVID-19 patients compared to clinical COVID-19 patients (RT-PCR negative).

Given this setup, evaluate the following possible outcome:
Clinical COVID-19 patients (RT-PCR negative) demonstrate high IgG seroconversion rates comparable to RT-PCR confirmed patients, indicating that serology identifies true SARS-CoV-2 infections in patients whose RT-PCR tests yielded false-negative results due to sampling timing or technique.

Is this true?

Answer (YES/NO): NO